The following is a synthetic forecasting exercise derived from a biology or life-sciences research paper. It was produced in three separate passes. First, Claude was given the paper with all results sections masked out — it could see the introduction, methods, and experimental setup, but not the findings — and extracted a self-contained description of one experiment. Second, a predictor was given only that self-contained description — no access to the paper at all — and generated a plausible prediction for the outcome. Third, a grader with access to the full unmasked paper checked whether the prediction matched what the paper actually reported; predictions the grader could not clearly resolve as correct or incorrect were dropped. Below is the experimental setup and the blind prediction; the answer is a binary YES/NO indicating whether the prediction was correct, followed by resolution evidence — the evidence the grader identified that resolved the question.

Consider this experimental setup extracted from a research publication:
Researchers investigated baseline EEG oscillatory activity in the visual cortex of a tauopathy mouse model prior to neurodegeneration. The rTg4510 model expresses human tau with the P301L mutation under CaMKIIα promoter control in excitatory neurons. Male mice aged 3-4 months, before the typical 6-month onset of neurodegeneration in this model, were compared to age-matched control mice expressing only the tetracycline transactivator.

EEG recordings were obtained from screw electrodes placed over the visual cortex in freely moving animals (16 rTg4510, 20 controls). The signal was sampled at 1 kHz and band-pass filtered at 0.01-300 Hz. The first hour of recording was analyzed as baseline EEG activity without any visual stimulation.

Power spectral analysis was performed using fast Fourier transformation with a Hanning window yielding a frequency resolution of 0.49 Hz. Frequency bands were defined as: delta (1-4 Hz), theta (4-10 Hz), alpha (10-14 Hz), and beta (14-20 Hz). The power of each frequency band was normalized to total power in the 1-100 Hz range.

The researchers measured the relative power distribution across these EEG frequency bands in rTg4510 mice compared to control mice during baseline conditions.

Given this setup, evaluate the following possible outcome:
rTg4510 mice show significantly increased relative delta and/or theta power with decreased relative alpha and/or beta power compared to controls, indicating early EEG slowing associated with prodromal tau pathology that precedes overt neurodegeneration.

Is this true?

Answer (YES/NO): NO